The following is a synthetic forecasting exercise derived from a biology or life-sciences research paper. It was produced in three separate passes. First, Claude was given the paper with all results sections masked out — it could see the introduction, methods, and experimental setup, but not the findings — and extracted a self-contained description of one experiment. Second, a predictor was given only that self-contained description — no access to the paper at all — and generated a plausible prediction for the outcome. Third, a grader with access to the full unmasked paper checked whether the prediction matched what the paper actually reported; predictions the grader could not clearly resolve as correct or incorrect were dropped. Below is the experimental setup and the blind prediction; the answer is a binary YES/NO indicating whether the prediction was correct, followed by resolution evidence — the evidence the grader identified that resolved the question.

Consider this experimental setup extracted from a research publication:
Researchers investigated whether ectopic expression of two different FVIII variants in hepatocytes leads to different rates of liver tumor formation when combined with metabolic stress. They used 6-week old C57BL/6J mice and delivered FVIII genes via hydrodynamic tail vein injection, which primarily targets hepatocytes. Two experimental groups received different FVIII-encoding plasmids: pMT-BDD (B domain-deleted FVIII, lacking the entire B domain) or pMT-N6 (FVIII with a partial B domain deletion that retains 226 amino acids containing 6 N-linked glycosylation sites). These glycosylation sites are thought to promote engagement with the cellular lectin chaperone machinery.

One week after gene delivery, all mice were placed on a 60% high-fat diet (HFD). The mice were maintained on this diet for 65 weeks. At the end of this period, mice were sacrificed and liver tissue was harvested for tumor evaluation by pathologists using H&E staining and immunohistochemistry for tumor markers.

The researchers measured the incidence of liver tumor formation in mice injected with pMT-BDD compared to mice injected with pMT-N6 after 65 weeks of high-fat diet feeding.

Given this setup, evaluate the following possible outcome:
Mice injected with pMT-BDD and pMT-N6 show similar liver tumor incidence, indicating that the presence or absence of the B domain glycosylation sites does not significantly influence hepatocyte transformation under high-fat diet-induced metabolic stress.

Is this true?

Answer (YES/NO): NO